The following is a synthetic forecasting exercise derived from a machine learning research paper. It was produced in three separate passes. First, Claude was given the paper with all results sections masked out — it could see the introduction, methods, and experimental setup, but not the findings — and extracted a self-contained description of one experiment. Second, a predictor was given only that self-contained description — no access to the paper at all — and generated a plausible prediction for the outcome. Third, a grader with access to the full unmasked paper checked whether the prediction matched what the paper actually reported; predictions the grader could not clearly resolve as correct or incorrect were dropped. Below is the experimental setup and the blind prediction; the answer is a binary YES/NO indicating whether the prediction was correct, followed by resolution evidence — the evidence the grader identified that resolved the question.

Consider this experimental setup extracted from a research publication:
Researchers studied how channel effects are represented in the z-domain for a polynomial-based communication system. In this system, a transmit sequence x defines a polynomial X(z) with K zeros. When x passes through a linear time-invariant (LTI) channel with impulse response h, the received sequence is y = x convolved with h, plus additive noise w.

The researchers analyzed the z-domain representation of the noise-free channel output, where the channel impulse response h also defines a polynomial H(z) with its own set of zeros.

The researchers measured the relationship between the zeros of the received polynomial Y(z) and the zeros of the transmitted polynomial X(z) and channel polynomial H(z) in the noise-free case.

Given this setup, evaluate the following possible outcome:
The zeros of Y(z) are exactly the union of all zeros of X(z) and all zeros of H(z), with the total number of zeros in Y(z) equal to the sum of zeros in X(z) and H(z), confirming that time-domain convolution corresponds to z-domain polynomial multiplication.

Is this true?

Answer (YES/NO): YES